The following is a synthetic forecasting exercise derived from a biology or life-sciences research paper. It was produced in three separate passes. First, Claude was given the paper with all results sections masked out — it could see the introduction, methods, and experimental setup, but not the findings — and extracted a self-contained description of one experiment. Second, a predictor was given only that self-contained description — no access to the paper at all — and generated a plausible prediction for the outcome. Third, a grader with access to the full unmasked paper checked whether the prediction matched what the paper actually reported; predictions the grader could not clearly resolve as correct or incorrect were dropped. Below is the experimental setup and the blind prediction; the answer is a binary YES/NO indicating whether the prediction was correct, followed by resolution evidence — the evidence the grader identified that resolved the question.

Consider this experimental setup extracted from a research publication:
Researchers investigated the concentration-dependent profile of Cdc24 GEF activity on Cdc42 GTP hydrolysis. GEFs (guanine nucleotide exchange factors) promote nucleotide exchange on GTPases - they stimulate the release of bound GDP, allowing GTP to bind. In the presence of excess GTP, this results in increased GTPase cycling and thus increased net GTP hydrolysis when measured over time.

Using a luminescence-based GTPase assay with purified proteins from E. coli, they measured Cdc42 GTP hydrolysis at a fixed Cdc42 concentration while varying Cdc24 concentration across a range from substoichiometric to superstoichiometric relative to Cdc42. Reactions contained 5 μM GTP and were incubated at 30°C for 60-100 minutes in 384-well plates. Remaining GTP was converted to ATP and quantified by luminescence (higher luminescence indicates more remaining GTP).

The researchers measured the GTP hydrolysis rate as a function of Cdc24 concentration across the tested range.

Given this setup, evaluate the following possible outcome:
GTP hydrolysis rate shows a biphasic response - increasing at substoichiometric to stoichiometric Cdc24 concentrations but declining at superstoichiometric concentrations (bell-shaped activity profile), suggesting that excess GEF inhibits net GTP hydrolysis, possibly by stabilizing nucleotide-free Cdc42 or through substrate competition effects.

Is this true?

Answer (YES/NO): NO